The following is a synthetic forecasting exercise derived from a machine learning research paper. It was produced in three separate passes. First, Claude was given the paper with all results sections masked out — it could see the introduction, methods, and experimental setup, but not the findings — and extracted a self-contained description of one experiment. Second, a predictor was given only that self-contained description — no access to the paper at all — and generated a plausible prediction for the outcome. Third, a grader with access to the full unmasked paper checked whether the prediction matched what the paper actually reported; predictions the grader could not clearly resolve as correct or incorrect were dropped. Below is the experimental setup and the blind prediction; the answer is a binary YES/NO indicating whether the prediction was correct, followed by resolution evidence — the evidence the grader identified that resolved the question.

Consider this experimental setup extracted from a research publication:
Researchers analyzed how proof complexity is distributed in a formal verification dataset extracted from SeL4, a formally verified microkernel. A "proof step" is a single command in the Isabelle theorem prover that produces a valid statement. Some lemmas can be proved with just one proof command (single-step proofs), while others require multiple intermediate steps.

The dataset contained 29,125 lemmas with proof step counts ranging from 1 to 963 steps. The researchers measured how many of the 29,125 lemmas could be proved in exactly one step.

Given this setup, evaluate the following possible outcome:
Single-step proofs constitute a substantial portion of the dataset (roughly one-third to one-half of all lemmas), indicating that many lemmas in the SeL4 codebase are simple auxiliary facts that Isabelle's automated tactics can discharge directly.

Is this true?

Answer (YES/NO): YES